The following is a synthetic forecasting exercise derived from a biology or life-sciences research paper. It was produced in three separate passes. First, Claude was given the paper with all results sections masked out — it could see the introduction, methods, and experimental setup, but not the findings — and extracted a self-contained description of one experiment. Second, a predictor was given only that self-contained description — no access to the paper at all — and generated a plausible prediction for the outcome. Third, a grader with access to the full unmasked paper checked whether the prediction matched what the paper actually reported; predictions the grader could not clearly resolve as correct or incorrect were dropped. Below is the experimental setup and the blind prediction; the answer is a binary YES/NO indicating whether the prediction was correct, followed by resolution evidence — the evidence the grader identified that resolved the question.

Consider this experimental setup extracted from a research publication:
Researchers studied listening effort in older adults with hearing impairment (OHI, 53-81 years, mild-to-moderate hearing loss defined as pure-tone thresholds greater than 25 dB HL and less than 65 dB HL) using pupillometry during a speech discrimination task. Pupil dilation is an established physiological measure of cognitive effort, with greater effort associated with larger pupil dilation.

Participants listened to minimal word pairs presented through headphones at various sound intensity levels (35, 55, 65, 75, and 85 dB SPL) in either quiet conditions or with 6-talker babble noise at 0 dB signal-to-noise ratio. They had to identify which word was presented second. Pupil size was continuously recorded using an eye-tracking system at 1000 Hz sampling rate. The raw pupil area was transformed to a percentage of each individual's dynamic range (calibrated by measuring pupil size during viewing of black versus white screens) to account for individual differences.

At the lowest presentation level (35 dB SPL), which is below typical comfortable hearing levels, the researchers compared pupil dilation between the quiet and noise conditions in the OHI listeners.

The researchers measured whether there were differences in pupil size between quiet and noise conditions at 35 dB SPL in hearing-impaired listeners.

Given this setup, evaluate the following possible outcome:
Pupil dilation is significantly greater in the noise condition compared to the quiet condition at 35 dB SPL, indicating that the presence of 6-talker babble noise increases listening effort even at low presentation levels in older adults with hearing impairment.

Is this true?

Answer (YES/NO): NO